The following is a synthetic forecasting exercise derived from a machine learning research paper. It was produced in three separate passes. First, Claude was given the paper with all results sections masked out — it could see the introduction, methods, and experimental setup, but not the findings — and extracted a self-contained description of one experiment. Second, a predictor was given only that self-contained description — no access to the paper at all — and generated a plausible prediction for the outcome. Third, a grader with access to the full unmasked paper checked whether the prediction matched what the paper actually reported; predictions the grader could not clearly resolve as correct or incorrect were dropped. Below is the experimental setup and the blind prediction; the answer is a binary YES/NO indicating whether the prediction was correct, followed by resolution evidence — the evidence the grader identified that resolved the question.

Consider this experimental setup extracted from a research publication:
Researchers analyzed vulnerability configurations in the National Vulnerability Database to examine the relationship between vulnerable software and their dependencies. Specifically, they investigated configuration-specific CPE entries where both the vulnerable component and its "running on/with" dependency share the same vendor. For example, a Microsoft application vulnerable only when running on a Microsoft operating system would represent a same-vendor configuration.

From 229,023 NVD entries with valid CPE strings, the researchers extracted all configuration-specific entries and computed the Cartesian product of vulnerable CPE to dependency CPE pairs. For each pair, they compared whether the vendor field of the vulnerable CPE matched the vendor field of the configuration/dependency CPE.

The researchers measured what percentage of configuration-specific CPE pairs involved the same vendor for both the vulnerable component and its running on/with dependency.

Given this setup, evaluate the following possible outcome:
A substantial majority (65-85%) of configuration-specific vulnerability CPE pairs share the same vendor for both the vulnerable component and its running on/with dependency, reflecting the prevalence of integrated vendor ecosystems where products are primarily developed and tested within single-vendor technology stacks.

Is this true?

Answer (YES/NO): YES